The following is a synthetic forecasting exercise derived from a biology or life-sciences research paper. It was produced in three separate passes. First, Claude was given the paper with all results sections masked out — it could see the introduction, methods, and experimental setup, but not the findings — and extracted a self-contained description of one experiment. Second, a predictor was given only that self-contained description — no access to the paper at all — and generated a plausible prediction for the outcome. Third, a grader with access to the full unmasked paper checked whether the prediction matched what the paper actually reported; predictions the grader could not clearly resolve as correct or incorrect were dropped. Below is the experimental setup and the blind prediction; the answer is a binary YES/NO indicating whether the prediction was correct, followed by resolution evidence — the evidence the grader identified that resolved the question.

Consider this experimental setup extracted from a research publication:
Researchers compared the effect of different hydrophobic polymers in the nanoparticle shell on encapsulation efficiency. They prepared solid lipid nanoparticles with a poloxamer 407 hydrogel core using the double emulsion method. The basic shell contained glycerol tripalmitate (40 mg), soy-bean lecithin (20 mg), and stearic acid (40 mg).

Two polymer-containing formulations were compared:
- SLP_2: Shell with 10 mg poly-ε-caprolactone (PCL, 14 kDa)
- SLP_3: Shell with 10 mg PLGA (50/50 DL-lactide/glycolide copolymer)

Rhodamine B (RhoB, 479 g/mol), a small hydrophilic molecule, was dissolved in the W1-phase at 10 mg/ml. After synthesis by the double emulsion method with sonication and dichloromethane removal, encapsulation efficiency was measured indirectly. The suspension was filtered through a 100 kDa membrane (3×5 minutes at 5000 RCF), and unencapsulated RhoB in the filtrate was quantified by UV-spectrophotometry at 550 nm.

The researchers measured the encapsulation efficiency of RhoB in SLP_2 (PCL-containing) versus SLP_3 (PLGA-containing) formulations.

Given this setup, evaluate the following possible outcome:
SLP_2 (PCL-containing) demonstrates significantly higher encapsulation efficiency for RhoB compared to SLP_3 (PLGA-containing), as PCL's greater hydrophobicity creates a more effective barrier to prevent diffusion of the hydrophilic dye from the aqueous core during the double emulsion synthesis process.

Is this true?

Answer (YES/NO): NO